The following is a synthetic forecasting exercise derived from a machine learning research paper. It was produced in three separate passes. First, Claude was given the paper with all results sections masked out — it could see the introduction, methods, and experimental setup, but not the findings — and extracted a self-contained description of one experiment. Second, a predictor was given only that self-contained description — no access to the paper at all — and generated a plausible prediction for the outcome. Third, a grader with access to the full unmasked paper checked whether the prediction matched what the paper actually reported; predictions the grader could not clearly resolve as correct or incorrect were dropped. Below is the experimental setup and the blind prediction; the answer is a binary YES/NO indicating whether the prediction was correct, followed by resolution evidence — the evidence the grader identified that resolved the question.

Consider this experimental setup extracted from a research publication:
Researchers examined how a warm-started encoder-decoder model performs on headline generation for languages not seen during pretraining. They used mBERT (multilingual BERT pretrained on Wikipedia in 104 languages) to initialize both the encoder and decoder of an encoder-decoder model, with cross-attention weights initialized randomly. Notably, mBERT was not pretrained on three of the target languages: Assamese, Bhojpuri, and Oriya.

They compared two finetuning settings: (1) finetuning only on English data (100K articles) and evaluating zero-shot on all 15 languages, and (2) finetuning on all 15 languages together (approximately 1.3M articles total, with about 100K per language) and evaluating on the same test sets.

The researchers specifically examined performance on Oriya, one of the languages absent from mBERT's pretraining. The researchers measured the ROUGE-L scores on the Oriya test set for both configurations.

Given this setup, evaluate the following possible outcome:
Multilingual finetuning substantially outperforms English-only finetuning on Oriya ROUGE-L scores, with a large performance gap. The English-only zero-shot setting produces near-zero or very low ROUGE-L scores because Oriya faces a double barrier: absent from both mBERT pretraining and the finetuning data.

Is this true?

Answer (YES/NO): YES